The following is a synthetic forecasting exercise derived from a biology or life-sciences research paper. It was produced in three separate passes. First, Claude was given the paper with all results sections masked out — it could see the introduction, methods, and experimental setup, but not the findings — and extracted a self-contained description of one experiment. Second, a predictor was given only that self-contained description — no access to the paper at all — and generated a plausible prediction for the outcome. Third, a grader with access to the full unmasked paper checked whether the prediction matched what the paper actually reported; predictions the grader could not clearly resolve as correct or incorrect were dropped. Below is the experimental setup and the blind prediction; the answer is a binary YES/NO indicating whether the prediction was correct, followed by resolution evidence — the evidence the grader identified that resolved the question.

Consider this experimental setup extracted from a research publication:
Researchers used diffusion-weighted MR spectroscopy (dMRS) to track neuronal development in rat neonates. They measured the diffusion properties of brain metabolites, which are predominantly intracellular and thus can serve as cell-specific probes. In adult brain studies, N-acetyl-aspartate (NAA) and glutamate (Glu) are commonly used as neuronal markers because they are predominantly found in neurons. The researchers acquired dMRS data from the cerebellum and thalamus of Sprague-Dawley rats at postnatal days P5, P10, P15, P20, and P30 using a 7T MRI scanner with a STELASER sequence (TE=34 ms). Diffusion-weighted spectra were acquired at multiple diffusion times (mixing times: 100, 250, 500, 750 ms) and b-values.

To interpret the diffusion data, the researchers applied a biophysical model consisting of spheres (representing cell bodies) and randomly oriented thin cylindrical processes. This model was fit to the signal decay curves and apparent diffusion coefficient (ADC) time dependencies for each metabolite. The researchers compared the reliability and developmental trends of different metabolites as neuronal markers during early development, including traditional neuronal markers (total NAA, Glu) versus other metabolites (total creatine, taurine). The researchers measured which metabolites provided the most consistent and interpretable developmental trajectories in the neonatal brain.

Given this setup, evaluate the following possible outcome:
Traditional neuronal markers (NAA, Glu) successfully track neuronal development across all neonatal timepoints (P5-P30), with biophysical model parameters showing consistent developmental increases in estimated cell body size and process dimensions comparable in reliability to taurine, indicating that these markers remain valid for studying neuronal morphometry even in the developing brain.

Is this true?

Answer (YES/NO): NO